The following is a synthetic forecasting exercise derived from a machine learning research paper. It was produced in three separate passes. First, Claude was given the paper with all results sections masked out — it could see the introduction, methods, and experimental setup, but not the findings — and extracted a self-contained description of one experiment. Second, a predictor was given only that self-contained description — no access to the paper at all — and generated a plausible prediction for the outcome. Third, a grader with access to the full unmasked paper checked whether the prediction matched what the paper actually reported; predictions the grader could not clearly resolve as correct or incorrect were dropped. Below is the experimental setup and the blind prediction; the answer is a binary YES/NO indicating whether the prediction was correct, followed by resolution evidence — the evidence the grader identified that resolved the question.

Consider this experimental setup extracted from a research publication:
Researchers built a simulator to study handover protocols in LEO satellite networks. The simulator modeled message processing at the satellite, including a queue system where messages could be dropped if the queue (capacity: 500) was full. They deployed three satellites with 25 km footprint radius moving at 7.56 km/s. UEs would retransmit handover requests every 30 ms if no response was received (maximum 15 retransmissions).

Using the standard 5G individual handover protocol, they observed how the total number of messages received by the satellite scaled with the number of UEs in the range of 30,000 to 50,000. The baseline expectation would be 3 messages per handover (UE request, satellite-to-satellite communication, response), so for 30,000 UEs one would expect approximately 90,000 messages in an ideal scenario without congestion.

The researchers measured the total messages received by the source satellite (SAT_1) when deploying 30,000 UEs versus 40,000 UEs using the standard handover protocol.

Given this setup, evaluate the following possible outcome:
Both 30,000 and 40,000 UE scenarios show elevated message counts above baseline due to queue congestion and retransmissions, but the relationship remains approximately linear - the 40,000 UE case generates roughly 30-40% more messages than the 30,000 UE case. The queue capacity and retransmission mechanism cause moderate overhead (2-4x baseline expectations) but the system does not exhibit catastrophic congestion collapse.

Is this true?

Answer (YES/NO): NO